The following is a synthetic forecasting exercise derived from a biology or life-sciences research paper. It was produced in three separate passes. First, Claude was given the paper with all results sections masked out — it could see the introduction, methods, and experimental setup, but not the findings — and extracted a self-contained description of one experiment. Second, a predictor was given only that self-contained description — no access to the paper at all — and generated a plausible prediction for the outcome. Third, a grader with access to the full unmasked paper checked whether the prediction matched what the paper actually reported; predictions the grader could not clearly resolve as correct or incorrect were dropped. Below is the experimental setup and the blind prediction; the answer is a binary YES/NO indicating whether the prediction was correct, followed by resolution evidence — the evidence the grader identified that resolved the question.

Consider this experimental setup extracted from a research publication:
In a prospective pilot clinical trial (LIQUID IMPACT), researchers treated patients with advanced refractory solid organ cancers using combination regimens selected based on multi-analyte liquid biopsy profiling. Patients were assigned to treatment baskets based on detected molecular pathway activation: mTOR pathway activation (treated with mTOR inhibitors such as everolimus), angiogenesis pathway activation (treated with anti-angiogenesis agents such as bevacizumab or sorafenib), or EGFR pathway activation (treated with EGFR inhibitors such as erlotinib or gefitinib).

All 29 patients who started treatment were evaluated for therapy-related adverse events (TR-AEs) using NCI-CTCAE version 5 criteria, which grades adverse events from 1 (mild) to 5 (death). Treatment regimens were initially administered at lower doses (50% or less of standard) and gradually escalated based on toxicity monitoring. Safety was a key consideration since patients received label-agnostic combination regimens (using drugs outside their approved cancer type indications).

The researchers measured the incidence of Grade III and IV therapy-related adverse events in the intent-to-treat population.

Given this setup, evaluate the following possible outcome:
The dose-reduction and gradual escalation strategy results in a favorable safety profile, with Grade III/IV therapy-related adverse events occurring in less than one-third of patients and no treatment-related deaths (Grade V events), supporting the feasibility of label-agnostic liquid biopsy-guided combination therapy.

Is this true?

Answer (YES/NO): NO